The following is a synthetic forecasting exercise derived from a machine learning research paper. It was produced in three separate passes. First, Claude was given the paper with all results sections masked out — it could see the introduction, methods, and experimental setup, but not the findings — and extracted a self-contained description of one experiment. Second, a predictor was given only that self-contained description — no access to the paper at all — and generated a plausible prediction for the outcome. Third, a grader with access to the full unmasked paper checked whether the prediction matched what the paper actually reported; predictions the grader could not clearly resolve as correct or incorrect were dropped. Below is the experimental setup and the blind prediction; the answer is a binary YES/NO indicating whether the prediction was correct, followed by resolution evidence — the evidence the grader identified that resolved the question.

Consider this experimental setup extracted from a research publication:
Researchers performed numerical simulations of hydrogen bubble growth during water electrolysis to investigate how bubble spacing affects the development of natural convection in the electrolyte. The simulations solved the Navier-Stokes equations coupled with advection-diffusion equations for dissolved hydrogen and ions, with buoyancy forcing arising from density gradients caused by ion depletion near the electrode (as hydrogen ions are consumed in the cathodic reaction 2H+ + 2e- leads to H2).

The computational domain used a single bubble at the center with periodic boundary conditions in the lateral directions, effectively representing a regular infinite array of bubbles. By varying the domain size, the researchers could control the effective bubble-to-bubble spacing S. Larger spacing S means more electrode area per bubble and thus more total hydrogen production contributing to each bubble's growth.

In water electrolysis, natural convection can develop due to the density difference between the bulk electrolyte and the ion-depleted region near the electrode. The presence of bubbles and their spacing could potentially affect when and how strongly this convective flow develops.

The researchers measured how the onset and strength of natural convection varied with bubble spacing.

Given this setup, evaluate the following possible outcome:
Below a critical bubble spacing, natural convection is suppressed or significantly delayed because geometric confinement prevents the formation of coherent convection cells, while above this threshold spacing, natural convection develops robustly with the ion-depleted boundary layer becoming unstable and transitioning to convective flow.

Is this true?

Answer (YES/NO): YES